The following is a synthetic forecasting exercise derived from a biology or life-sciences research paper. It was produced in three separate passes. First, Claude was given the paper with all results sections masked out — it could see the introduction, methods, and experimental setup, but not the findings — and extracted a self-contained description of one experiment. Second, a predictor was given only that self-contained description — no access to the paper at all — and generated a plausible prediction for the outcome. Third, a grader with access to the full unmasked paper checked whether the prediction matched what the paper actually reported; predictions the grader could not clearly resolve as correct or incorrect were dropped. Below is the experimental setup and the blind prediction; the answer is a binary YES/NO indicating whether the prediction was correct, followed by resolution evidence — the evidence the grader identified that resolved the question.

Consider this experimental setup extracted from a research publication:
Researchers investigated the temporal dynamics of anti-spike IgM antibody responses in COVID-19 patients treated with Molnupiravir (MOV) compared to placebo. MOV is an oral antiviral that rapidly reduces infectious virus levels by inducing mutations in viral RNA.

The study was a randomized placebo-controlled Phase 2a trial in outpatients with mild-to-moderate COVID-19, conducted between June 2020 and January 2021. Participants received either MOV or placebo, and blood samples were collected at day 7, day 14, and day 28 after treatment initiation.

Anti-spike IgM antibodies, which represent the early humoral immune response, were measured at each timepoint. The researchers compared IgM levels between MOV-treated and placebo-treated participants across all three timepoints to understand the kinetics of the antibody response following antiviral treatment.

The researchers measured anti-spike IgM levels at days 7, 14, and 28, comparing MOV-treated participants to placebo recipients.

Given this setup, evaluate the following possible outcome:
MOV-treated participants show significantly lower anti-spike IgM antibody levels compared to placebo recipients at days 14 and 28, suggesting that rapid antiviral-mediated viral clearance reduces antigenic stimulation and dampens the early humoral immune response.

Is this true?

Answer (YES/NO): NO